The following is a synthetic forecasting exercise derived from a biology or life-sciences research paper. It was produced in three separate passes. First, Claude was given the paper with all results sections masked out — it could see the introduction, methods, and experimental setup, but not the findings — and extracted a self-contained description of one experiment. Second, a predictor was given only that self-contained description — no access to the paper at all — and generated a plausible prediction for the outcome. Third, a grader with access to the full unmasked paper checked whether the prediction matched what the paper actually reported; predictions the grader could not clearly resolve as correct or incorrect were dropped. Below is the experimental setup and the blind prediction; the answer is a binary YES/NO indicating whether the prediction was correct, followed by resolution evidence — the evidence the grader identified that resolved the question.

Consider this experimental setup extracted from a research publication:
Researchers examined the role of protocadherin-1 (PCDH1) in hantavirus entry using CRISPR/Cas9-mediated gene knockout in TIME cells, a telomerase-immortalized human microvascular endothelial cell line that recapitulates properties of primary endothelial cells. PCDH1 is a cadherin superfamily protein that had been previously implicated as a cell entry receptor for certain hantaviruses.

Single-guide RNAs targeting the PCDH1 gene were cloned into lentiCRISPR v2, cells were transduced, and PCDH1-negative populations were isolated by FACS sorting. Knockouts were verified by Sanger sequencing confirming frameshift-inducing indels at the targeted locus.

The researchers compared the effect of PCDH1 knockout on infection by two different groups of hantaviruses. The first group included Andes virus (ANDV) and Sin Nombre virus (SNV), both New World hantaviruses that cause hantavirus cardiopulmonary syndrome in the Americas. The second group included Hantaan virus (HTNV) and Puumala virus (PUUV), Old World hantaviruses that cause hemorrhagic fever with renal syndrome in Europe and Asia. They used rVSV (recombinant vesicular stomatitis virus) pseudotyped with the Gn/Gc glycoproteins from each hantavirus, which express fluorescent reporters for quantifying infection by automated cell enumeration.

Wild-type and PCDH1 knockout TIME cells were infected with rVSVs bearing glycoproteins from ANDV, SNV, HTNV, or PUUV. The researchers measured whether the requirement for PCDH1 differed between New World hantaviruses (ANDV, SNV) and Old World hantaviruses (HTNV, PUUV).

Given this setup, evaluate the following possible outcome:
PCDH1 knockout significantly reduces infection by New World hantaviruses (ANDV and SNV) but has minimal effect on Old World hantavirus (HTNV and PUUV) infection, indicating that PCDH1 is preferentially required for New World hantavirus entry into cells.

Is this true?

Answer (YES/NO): YES